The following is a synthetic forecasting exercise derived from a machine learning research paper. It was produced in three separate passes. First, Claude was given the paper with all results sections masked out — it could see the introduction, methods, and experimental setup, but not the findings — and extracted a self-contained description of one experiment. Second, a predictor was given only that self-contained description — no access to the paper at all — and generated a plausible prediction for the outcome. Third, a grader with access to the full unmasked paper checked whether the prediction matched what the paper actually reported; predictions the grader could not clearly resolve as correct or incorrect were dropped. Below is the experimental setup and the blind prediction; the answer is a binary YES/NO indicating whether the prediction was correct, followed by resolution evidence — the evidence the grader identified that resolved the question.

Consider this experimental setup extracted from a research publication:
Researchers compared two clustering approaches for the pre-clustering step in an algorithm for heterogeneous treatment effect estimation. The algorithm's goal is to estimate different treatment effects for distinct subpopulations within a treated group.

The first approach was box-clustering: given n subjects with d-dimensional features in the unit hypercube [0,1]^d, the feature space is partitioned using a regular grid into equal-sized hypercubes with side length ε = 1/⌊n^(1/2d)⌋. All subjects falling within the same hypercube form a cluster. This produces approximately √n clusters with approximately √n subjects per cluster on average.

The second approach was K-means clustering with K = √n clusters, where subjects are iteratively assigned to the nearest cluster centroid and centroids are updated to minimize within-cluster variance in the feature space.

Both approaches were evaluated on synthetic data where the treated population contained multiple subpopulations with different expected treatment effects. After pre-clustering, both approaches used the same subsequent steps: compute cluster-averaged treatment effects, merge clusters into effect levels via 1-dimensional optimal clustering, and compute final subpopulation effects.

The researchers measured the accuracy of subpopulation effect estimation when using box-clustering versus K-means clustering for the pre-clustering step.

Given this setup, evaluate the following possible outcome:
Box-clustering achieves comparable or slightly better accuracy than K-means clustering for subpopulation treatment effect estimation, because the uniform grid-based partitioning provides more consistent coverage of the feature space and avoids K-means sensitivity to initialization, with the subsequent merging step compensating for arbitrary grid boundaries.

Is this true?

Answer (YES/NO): NO